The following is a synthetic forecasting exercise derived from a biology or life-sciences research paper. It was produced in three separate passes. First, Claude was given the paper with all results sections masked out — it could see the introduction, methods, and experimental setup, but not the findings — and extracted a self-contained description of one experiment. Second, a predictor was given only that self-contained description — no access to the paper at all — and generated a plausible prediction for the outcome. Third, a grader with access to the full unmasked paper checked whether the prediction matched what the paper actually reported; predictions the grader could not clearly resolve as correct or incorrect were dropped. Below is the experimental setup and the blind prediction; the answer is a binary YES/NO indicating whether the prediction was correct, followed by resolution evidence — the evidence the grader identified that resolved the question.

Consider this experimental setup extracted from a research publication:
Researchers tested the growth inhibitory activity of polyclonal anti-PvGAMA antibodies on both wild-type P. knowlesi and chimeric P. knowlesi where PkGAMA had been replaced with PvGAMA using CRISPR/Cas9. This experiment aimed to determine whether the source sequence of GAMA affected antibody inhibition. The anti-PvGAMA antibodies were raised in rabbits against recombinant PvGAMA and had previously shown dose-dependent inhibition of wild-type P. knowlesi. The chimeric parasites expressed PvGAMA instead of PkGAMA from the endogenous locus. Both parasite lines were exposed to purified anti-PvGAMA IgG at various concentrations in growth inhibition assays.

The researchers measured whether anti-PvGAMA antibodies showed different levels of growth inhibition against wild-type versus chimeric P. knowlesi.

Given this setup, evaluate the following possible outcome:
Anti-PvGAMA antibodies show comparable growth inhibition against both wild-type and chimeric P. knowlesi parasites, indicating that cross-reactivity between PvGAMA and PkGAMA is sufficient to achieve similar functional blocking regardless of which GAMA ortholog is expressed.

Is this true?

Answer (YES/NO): NO